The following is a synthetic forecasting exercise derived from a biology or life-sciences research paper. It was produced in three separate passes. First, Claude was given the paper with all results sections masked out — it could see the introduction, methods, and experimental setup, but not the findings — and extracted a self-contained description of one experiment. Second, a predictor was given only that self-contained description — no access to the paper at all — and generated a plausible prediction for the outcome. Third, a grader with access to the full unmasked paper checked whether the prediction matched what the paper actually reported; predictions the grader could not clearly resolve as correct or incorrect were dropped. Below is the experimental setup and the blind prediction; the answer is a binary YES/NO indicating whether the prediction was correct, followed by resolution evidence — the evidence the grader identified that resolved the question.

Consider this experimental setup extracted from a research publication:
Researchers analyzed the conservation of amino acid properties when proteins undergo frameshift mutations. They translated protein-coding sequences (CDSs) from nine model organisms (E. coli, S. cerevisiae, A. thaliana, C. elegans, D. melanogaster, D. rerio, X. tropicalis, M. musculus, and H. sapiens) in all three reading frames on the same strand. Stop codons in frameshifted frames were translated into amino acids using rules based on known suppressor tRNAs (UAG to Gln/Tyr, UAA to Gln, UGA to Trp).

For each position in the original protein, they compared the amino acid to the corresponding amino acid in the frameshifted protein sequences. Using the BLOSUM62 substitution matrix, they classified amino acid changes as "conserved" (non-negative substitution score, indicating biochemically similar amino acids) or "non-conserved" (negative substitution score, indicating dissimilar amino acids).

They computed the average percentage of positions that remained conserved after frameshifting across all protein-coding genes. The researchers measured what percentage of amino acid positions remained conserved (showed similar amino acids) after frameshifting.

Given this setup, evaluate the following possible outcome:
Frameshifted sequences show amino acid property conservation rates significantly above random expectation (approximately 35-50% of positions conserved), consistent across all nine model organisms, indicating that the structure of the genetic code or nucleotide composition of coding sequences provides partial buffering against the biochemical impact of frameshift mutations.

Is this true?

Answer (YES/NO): YES